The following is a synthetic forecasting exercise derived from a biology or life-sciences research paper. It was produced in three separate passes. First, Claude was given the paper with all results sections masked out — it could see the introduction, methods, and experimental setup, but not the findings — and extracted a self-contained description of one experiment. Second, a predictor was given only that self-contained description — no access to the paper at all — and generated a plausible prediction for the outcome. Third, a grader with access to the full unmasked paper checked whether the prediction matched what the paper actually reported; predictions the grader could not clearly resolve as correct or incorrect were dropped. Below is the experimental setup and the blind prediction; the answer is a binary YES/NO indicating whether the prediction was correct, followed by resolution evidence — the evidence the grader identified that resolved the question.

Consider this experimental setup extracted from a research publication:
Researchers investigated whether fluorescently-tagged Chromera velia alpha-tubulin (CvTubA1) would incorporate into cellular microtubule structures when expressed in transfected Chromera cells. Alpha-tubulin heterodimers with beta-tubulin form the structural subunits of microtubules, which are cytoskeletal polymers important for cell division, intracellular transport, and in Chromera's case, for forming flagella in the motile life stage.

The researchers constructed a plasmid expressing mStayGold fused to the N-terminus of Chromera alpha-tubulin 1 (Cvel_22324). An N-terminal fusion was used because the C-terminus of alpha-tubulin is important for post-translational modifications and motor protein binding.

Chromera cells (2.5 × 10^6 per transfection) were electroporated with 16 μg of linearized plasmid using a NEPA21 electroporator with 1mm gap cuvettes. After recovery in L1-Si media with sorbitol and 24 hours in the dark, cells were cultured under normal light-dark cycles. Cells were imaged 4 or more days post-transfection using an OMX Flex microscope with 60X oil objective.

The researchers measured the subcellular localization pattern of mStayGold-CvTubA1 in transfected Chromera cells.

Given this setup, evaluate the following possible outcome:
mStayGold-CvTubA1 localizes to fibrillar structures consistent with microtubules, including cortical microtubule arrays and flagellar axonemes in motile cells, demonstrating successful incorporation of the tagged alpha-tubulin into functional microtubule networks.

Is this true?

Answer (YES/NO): NO